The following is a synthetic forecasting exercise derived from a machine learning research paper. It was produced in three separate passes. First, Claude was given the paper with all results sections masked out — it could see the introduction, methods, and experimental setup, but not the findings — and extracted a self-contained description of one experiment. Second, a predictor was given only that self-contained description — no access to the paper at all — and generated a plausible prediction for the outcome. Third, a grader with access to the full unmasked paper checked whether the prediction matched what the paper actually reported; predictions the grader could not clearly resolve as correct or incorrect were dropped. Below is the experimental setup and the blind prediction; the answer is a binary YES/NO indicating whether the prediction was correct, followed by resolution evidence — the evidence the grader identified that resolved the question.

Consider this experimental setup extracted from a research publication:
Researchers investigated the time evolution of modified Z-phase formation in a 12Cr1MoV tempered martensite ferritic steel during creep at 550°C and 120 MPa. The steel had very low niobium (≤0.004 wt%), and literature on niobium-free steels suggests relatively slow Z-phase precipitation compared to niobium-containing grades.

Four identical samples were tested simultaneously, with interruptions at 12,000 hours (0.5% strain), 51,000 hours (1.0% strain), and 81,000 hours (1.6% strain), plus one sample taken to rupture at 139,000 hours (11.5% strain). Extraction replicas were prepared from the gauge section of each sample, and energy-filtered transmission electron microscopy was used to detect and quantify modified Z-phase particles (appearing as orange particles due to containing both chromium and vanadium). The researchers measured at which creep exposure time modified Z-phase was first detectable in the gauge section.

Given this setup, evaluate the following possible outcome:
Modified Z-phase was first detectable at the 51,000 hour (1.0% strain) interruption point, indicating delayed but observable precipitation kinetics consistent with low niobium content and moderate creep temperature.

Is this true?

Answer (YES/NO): YES